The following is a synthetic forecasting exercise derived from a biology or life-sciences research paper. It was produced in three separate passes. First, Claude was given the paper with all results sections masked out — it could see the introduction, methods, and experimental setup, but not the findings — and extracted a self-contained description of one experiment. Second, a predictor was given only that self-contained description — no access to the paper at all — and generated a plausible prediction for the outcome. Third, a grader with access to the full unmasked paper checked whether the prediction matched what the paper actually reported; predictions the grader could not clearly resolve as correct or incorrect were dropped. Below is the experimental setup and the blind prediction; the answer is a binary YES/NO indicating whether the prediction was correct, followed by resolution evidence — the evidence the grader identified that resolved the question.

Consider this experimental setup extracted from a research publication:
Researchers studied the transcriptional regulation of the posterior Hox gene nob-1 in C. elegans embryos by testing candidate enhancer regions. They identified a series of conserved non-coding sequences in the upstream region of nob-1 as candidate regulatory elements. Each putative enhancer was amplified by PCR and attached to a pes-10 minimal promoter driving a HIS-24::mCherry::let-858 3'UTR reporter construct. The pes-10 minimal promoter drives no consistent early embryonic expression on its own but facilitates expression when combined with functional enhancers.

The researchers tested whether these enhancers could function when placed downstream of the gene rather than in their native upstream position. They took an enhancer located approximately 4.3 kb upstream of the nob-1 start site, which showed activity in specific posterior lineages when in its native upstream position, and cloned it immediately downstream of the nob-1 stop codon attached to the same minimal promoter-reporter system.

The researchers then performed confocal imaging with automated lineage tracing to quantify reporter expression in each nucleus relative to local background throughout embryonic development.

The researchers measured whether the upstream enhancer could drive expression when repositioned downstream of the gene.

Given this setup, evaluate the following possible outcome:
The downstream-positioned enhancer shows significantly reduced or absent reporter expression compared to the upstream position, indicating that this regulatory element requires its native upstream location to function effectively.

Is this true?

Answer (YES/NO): NO